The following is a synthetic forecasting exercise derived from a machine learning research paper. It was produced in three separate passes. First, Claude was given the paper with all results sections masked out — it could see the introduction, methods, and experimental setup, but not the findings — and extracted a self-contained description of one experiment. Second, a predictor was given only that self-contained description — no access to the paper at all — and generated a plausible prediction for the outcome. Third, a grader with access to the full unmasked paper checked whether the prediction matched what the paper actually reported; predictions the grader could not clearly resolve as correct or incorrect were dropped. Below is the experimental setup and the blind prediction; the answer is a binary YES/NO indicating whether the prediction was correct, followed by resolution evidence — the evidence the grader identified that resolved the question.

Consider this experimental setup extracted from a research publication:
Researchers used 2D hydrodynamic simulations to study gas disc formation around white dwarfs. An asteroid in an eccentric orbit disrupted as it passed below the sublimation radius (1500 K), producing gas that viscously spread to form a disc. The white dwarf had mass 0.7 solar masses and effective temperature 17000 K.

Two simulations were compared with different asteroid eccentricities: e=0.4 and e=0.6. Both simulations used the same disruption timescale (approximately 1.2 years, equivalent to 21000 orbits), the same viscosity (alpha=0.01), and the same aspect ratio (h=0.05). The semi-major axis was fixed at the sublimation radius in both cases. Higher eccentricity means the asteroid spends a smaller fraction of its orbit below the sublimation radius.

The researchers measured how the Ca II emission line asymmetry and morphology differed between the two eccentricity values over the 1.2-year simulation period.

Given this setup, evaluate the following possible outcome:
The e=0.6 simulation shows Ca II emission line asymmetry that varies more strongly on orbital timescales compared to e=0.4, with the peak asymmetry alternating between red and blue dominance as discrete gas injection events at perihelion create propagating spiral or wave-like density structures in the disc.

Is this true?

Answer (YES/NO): NO